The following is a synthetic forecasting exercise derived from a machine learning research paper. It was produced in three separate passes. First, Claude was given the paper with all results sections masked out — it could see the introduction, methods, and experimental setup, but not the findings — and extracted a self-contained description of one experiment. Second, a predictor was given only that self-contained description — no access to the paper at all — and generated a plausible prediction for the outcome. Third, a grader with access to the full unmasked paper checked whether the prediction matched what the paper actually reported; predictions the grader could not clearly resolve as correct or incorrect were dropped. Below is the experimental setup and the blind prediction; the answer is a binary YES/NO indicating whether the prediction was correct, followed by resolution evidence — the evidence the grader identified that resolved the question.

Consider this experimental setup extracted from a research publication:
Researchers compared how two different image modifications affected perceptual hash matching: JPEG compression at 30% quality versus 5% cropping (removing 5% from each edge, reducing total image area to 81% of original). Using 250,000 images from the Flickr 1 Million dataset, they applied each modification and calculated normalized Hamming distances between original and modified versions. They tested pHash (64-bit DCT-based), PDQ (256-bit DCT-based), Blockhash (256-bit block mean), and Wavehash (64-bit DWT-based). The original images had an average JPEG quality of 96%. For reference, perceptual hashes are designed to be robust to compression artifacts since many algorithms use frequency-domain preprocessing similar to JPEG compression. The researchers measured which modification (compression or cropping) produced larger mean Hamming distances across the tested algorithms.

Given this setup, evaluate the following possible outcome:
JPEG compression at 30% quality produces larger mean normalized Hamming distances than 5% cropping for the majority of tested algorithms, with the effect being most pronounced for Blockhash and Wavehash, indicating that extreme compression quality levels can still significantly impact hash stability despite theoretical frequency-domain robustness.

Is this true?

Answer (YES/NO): NO